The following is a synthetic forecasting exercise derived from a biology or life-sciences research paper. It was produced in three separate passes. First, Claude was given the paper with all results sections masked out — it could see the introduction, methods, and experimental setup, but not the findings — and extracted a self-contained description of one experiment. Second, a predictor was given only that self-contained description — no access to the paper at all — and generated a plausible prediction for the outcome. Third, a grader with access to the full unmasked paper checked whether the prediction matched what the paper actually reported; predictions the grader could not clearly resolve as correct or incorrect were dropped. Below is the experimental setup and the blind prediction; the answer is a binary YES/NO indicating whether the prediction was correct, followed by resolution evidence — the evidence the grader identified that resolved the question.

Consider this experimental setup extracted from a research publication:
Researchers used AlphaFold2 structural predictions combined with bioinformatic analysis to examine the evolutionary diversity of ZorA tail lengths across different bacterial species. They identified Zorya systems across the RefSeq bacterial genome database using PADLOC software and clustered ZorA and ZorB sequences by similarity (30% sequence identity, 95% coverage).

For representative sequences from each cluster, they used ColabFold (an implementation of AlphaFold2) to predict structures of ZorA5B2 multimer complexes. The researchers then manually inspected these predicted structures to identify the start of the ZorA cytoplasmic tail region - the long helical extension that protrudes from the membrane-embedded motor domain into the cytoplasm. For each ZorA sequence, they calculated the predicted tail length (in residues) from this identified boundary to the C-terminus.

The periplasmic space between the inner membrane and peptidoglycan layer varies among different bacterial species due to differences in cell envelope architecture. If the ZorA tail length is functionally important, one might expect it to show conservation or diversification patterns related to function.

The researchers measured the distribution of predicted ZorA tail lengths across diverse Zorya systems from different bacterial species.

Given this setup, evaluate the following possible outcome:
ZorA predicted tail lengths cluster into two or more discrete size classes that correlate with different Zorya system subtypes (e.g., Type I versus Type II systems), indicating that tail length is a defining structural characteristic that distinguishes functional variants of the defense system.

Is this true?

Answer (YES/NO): NO